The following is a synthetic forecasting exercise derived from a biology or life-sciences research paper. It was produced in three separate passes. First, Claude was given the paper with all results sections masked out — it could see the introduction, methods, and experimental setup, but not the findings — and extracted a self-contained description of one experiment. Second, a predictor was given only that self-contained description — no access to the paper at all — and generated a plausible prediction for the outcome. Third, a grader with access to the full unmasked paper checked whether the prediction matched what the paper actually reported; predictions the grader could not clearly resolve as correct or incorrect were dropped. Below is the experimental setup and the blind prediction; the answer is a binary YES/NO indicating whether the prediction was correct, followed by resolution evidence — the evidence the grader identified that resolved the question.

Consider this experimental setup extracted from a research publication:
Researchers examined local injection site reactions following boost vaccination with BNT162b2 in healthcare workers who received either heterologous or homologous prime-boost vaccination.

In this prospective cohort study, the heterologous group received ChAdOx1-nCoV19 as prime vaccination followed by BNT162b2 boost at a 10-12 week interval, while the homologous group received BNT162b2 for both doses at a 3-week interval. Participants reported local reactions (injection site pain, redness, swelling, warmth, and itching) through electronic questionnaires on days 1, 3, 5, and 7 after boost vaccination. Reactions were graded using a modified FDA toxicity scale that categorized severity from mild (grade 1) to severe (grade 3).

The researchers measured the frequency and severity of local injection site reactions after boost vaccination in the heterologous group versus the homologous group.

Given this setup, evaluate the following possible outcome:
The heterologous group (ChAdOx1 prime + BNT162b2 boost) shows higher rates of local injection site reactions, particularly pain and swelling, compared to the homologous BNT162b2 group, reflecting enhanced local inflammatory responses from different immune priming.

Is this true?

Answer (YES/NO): NO